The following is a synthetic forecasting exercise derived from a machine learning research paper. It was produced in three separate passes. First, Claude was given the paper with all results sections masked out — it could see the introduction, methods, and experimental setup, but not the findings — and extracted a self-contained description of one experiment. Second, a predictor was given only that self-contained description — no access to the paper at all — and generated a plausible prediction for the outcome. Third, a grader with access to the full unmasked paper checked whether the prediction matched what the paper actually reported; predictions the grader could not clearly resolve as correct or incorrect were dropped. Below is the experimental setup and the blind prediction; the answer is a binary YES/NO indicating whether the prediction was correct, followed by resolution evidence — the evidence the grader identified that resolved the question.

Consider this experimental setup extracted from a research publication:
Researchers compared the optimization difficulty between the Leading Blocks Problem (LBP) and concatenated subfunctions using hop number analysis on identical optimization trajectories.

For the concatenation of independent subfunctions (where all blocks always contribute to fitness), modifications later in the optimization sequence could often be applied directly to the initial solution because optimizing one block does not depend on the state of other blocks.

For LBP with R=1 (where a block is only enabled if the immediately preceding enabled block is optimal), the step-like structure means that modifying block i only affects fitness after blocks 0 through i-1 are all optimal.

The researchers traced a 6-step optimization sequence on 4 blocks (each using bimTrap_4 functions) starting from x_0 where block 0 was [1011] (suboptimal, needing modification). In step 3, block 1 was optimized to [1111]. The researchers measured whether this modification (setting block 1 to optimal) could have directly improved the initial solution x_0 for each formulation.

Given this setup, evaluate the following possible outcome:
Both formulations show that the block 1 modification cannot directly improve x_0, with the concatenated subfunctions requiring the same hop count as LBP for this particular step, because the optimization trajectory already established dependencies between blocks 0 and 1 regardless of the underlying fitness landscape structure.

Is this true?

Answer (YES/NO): NO